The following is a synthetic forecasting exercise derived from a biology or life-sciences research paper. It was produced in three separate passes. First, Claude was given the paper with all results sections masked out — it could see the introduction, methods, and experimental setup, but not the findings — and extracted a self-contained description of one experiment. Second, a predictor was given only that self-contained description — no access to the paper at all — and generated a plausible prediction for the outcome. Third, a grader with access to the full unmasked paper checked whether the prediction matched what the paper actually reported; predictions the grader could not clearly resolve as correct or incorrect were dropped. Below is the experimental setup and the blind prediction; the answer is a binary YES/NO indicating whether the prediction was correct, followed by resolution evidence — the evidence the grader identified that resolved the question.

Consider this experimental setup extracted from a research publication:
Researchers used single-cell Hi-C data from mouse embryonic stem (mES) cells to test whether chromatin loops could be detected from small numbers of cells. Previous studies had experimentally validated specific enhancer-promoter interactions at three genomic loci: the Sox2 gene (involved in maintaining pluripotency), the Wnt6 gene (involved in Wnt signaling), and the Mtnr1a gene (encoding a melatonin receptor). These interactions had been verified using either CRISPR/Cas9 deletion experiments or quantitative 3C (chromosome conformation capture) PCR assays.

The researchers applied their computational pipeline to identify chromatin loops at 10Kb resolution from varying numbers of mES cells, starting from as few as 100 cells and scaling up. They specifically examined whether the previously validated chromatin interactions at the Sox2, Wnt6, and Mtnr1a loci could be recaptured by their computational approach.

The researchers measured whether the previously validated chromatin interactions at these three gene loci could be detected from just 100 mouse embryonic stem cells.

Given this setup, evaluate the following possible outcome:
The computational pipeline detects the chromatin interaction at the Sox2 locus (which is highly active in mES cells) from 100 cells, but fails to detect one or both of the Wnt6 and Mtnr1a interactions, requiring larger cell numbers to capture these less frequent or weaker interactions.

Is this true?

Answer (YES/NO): NO